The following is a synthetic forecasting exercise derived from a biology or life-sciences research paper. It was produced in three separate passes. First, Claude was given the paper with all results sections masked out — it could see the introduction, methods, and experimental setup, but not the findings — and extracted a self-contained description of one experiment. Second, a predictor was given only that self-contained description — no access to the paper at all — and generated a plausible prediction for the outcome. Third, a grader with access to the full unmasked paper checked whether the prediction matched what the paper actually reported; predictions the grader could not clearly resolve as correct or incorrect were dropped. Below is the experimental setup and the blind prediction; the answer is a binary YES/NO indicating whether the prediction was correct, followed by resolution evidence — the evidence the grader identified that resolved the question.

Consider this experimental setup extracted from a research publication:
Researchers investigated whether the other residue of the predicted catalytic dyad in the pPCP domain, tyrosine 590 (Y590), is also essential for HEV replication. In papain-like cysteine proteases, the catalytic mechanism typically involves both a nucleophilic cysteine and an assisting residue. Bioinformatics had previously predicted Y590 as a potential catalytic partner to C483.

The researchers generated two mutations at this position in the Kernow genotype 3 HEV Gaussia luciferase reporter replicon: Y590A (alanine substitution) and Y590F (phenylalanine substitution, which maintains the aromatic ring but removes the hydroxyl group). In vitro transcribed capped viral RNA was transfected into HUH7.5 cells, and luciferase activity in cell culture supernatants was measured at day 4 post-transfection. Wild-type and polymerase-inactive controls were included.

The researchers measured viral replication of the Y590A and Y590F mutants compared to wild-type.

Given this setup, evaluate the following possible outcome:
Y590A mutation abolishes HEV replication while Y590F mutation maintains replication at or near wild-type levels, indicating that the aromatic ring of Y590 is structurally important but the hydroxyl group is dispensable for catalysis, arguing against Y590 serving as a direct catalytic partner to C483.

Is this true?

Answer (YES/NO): NO